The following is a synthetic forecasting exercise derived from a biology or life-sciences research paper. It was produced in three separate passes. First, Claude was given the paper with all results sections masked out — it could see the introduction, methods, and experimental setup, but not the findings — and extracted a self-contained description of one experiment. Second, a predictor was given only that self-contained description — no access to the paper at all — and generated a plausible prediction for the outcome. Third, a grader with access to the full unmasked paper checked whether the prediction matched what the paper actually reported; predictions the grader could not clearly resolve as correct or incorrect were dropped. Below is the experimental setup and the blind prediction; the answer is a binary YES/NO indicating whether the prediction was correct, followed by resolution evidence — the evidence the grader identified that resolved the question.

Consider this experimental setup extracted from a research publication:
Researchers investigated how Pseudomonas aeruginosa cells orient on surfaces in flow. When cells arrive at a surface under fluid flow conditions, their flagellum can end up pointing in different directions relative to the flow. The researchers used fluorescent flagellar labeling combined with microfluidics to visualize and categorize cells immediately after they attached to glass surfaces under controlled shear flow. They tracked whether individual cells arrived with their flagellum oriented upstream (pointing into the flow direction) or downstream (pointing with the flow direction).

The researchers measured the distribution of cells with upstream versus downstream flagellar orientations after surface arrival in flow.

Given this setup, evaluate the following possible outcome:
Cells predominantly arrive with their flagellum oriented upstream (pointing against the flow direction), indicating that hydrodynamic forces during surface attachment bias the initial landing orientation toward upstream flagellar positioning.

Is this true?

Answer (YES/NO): NO